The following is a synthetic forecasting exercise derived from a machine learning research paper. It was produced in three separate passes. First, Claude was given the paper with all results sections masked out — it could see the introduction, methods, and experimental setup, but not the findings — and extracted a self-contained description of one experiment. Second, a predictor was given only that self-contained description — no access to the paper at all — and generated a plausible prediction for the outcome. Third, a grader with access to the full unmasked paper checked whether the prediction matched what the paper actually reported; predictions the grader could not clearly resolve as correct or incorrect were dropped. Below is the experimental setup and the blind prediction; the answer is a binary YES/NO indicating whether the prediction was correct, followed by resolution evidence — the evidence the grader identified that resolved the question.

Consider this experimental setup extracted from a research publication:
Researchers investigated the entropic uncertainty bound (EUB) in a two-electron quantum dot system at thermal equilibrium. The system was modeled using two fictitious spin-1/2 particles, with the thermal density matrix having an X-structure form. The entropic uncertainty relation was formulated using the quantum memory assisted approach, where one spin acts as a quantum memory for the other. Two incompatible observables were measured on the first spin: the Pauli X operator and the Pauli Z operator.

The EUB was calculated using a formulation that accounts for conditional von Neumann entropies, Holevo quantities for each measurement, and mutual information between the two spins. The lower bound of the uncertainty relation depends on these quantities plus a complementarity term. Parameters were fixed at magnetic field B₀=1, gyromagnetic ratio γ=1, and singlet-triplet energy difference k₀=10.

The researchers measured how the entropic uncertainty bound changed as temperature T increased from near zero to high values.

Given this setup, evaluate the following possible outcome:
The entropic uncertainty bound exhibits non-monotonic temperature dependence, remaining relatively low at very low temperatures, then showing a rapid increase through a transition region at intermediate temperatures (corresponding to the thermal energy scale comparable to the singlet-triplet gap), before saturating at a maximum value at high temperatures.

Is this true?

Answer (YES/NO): NO